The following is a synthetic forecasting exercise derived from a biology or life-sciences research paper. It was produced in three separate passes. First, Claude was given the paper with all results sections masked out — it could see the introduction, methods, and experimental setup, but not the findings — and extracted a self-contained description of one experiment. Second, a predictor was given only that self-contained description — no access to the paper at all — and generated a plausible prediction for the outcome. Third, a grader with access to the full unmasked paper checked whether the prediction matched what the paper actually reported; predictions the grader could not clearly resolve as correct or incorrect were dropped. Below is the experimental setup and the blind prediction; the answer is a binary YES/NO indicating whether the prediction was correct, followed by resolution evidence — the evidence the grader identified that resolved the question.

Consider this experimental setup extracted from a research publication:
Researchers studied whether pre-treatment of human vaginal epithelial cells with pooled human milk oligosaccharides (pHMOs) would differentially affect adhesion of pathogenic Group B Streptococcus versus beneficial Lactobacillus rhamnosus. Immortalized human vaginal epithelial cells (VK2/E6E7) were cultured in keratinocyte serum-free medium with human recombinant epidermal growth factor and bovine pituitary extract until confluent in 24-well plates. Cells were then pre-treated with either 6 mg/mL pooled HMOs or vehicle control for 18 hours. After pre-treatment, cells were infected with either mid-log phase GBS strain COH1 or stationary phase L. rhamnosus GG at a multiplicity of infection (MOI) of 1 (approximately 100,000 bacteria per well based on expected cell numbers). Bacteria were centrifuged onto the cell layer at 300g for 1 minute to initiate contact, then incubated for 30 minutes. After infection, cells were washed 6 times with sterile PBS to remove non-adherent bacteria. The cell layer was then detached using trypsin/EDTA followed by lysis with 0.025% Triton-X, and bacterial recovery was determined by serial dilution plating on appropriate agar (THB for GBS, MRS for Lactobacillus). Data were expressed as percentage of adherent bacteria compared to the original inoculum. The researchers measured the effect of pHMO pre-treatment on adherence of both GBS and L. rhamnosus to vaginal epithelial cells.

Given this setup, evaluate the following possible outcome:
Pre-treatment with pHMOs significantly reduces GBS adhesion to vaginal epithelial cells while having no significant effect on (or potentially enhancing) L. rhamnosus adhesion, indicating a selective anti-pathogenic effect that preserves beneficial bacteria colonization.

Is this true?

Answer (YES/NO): NO